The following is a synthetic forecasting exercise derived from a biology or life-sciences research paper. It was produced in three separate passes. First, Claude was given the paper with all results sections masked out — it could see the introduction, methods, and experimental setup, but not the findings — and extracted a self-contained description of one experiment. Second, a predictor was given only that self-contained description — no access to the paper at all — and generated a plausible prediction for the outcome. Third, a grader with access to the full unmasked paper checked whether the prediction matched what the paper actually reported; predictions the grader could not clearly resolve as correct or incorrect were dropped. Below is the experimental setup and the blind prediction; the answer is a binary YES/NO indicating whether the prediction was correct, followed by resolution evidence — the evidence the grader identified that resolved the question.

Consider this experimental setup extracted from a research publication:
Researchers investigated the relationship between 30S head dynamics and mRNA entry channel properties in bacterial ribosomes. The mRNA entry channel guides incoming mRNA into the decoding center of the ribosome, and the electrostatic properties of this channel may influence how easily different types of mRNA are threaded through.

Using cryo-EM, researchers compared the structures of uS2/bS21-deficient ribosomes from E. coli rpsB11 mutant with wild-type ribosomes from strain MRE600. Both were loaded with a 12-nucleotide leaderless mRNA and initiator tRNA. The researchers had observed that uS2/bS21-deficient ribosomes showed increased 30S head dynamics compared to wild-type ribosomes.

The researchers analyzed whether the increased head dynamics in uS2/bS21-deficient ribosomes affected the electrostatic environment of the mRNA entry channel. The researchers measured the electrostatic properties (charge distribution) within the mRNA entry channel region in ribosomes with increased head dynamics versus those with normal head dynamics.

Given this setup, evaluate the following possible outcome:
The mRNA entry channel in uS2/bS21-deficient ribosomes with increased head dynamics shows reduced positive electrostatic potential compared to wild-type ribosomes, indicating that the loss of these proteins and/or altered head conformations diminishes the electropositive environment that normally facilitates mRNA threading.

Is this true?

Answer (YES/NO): NO